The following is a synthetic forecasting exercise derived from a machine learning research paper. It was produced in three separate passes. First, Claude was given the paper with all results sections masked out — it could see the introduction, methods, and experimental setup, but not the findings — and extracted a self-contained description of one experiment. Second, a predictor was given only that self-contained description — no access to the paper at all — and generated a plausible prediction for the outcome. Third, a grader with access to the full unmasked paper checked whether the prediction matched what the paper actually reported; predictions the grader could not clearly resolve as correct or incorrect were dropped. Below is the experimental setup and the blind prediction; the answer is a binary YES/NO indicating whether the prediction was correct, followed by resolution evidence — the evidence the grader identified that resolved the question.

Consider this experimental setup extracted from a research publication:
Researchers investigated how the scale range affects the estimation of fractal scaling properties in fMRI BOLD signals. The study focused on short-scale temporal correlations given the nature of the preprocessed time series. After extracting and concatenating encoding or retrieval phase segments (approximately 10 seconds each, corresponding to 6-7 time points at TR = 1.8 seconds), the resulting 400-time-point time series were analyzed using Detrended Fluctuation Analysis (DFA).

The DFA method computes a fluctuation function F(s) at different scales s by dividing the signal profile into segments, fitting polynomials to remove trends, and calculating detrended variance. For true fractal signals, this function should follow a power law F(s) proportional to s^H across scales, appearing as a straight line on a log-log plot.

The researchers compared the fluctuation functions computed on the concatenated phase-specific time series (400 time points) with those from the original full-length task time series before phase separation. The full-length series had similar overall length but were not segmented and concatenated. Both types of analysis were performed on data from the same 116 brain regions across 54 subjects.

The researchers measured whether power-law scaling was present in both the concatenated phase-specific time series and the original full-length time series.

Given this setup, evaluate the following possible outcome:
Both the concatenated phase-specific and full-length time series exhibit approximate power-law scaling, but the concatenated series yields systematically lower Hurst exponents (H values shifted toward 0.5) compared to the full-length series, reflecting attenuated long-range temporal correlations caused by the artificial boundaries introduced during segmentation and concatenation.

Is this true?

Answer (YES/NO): NO